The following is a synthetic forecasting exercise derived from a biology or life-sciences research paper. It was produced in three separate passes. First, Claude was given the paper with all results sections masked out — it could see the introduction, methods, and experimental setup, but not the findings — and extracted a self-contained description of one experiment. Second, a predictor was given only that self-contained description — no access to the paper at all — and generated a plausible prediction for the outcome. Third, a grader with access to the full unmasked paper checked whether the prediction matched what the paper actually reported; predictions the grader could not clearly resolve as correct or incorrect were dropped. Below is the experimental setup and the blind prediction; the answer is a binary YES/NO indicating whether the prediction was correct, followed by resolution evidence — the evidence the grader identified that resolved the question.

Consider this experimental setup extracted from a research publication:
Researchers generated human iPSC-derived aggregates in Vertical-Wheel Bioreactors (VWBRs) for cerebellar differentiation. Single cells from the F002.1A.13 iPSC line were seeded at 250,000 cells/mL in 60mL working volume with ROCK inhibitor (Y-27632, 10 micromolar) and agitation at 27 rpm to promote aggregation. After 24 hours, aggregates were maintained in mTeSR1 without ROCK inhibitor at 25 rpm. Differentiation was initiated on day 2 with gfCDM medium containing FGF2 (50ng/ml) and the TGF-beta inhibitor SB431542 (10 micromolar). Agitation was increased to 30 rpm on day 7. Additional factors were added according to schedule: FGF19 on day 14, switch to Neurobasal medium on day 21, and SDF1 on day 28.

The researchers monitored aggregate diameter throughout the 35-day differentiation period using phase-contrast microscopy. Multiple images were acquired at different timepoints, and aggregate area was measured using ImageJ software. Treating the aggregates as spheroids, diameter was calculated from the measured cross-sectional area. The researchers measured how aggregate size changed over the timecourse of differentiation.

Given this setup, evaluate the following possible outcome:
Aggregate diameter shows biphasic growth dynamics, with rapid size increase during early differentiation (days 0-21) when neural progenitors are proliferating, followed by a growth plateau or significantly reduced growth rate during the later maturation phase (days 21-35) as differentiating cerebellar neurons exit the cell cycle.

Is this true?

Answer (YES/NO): NO